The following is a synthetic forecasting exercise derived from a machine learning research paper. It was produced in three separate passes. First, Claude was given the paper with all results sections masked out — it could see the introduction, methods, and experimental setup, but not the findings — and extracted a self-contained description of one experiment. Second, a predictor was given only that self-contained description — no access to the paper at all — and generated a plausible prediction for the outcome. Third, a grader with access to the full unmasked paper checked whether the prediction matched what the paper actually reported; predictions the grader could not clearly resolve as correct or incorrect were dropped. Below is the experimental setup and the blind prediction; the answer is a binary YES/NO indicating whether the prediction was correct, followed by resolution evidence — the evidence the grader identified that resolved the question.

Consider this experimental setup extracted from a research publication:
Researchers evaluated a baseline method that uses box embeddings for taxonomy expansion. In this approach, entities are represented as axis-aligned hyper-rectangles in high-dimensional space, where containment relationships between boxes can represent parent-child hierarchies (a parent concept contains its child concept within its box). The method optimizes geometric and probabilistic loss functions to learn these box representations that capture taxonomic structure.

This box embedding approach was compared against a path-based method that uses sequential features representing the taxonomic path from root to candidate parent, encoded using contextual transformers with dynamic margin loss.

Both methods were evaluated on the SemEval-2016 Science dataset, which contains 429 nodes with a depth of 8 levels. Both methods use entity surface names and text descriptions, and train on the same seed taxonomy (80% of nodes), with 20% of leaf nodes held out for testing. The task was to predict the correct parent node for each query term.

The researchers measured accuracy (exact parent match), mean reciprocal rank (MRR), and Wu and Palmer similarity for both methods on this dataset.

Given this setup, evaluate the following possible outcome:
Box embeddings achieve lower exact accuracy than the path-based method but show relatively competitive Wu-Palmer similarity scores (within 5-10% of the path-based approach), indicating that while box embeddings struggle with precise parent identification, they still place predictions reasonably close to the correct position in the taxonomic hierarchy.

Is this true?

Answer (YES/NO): NO